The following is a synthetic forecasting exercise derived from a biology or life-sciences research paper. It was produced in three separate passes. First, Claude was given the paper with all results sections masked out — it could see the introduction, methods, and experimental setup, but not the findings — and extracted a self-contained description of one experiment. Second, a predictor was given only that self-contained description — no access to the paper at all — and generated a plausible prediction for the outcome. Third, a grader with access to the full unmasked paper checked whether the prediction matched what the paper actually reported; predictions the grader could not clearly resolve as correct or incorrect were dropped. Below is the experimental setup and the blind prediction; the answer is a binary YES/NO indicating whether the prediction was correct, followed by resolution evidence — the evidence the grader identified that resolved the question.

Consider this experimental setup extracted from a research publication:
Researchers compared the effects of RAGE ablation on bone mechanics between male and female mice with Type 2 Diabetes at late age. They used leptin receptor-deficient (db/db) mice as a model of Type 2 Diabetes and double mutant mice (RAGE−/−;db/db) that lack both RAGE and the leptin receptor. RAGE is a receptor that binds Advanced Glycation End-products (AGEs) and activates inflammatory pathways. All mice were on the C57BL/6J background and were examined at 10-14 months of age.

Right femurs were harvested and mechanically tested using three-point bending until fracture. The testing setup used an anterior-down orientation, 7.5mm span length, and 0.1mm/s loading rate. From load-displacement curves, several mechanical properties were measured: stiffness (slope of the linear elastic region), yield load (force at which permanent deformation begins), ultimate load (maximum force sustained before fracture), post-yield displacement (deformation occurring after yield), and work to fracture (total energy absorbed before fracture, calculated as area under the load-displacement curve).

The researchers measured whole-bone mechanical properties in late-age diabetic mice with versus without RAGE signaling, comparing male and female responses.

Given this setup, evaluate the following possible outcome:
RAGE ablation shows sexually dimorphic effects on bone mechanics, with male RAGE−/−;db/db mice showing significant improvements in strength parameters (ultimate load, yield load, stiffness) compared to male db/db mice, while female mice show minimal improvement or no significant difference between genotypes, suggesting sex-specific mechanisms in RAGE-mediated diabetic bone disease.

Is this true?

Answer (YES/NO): NO